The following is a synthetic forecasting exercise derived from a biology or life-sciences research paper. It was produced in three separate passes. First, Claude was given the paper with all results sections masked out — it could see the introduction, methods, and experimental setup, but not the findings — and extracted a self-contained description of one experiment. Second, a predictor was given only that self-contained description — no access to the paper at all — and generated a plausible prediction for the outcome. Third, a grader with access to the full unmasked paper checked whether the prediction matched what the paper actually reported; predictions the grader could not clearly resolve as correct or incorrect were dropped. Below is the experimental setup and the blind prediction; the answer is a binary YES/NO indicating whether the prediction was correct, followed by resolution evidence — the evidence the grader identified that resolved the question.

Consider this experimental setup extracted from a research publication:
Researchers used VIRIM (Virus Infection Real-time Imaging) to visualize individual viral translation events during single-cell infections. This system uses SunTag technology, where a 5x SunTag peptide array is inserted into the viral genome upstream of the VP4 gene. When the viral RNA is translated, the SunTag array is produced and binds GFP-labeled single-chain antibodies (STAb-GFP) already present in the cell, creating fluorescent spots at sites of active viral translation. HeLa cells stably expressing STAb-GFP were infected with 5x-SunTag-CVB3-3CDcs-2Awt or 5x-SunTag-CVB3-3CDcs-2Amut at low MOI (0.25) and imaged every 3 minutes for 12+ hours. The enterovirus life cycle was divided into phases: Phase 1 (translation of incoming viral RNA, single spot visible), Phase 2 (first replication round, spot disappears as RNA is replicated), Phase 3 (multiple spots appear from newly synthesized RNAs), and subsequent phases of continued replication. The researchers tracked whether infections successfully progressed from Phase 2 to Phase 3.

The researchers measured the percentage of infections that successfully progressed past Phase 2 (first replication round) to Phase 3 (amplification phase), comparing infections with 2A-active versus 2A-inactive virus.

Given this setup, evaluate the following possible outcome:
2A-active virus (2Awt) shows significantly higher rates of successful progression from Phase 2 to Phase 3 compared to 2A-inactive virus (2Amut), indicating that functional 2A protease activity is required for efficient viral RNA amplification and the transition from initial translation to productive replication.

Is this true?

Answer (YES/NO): YES